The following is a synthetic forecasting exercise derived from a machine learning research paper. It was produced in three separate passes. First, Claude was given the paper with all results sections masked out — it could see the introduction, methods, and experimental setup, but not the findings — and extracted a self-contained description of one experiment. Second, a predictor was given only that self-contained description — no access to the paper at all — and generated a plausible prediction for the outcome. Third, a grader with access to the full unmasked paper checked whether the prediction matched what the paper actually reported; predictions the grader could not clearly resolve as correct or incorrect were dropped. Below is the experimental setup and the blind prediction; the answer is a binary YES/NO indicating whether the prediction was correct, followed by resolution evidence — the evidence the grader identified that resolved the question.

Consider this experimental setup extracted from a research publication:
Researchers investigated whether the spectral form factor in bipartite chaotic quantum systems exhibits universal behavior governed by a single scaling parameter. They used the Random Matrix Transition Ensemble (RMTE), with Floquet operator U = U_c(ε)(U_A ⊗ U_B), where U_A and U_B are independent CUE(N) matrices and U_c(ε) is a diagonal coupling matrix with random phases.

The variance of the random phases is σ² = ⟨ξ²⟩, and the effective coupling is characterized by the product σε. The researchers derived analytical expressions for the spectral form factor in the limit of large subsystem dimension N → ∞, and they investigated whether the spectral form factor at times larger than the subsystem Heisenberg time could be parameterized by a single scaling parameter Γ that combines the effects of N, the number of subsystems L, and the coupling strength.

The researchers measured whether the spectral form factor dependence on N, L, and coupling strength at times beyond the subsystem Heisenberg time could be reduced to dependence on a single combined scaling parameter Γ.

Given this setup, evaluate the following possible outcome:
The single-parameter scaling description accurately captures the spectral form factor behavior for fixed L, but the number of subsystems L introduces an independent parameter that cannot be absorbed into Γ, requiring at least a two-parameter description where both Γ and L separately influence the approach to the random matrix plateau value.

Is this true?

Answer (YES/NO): NO